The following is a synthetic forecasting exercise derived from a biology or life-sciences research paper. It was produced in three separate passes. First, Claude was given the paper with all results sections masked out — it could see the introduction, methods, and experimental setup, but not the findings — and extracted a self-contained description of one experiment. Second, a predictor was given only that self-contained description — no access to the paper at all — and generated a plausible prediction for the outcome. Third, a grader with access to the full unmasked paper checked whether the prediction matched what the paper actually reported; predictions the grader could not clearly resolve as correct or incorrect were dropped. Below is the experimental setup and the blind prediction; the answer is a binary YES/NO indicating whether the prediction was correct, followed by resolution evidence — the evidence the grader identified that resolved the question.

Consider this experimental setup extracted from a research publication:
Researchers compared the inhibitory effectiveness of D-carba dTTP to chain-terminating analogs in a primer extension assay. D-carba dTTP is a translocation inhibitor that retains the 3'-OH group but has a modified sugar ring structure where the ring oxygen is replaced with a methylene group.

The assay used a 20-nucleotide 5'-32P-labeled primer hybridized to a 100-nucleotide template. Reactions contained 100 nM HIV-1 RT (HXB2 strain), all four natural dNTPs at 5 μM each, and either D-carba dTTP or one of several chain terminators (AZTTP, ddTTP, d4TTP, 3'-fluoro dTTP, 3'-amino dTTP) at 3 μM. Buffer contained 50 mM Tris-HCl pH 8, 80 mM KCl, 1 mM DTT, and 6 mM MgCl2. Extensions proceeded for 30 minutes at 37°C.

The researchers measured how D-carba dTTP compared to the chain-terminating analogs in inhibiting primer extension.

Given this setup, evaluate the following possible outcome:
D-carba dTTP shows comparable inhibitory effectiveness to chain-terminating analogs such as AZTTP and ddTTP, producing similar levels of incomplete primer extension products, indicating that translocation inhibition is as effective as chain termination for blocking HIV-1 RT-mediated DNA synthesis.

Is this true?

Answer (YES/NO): NO